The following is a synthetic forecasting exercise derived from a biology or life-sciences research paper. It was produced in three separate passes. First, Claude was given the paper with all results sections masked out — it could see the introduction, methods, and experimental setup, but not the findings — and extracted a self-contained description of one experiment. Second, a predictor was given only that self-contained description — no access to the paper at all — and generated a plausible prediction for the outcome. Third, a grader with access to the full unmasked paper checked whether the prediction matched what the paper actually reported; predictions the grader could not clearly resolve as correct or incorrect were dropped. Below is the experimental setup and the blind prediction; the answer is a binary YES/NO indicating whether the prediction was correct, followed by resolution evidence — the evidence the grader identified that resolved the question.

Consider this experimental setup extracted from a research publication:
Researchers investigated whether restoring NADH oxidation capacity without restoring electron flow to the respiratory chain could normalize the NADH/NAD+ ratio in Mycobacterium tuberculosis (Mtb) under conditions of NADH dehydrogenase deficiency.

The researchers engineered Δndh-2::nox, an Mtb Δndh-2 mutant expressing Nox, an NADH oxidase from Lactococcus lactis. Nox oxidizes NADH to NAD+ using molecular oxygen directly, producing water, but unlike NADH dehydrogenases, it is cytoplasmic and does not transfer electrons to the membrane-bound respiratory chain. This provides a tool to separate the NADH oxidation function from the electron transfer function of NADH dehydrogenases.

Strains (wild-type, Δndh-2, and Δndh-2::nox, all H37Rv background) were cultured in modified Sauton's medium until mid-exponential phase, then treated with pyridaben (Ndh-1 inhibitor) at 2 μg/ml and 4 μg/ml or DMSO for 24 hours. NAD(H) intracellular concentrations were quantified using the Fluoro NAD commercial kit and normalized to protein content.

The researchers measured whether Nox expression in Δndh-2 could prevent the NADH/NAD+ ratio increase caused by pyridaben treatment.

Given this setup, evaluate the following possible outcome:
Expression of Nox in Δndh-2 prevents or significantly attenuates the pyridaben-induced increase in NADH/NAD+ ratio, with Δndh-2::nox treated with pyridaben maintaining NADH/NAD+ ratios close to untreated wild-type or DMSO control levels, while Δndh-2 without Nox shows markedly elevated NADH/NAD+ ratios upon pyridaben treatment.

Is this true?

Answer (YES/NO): NO